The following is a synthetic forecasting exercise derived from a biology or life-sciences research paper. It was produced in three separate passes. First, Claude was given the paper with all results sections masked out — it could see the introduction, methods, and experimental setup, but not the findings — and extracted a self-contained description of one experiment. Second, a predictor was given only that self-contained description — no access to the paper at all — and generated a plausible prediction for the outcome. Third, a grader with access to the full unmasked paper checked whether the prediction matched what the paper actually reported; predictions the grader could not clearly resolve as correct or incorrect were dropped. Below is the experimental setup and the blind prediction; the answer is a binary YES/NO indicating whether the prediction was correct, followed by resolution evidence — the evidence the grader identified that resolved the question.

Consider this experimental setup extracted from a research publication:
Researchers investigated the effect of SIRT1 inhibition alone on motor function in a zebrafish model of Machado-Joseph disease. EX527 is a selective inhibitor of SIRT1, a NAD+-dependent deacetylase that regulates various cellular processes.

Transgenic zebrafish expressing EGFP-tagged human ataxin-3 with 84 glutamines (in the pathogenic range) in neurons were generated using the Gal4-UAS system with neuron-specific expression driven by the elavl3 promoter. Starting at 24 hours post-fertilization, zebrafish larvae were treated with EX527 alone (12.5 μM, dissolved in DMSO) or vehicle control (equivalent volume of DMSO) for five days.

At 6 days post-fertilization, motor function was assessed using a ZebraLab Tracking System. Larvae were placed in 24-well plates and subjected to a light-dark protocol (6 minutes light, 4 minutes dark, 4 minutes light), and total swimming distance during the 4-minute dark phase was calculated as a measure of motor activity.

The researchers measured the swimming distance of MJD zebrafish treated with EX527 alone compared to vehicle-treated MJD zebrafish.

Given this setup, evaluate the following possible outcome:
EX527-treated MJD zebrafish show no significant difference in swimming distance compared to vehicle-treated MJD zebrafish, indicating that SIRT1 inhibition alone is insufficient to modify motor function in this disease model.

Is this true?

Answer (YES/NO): YES